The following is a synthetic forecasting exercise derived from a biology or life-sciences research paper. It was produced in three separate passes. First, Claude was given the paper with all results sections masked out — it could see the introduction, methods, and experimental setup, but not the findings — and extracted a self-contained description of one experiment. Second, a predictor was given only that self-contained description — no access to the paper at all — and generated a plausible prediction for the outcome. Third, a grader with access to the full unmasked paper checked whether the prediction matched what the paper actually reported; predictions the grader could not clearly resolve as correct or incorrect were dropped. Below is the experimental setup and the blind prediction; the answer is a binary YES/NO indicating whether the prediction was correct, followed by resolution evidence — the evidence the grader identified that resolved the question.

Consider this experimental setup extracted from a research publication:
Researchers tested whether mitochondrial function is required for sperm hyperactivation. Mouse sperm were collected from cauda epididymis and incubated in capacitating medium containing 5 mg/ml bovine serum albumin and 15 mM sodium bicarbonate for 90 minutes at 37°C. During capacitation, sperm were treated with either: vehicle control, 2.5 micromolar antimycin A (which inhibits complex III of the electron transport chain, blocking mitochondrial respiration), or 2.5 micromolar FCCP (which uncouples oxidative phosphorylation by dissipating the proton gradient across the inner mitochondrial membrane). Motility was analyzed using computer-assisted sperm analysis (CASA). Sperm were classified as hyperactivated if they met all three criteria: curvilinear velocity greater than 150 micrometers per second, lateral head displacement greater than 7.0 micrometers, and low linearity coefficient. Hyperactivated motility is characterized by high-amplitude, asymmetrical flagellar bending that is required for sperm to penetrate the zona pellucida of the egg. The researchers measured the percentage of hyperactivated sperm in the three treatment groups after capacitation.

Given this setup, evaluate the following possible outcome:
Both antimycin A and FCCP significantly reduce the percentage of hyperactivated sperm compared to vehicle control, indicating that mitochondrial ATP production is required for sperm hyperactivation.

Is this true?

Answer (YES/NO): YES